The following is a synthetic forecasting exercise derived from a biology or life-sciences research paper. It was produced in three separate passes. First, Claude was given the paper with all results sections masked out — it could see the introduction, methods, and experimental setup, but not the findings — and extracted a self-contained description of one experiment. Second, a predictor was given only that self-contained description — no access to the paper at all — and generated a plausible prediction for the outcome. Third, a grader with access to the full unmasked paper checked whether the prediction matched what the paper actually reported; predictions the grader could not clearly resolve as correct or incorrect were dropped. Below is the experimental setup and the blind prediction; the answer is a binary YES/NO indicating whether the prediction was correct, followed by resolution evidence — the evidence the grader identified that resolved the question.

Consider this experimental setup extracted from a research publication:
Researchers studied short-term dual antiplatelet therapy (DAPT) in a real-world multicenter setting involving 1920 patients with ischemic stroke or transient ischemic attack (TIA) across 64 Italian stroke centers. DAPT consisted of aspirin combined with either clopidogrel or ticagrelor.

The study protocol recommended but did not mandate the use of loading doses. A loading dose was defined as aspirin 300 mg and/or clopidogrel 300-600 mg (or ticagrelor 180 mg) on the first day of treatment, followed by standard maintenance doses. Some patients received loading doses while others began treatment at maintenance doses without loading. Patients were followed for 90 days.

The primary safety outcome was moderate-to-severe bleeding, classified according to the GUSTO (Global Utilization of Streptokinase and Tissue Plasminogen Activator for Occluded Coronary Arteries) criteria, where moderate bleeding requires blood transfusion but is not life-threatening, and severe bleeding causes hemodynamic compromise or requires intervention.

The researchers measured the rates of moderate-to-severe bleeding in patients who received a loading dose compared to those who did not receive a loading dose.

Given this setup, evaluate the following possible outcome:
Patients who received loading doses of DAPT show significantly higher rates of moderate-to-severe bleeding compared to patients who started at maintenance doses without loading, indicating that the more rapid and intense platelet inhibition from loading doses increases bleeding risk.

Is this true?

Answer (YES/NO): NO